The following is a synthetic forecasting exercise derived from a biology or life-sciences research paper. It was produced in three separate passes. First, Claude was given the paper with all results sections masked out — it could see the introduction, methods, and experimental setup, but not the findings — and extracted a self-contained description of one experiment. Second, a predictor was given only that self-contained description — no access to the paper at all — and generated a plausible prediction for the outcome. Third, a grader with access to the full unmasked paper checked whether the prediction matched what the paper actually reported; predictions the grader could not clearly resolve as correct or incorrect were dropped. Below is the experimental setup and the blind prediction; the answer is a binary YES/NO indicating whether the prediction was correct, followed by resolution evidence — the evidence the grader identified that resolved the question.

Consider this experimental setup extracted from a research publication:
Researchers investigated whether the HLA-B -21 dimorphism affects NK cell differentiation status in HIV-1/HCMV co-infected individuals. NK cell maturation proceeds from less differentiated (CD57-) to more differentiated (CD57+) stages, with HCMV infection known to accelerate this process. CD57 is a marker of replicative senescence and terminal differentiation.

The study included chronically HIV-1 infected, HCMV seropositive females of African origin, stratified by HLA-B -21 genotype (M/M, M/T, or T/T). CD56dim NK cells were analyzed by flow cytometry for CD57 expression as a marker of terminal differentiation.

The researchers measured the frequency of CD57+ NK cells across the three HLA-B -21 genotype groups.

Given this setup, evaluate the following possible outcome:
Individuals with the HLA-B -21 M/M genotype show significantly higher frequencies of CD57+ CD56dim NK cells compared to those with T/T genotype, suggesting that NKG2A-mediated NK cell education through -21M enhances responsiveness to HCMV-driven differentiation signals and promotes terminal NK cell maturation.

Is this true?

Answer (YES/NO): NO